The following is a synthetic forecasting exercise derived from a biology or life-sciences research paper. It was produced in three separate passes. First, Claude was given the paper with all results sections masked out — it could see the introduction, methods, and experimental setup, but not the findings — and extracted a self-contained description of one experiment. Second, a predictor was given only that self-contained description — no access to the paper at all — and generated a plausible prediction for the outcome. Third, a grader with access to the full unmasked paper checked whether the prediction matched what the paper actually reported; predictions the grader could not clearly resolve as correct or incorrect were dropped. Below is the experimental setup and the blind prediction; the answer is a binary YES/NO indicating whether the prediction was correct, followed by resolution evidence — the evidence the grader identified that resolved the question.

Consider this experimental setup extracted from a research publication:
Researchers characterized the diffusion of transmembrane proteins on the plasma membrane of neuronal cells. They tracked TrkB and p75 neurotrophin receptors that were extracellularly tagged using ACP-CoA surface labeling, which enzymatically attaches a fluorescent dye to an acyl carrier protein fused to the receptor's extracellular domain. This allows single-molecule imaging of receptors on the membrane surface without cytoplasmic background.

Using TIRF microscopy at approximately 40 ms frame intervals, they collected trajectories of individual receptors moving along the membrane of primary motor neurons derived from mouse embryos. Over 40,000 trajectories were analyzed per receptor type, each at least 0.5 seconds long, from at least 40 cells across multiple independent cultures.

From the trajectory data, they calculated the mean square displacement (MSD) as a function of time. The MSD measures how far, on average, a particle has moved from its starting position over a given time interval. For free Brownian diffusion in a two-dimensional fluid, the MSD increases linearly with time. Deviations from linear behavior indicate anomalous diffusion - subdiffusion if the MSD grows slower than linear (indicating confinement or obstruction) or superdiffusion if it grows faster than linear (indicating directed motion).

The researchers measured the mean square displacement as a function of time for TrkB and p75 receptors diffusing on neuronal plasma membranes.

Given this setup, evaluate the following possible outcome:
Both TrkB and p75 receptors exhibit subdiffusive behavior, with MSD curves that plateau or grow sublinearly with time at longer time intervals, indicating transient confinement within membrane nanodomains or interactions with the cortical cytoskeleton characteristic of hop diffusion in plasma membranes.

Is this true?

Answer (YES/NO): YES